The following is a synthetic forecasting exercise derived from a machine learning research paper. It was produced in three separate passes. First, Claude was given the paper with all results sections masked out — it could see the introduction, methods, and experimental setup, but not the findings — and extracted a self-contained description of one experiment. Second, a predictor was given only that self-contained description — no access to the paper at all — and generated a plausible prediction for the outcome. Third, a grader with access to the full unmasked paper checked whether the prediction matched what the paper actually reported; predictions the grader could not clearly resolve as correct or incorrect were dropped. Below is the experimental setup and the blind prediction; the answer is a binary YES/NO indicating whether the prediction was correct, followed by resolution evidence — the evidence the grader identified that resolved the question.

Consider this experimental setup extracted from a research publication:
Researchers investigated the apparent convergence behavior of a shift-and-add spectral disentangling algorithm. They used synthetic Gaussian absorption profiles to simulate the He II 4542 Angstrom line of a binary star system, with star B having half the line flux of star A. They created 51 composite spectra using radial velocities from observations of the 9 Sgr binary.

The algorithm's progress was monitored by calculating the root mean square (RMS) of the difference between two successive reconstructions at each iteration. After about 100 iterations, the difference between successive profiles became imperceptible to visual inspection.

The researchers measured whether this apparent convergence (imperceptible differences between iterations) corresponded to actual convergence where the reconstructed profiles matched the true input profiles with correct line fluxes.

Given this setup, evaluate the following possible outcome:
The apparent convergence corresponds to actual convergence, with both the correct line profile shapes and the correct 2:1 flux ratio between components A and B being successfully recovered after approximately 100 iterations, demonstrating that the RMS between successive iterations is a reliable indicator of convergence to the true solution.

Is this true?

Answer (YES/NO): NO